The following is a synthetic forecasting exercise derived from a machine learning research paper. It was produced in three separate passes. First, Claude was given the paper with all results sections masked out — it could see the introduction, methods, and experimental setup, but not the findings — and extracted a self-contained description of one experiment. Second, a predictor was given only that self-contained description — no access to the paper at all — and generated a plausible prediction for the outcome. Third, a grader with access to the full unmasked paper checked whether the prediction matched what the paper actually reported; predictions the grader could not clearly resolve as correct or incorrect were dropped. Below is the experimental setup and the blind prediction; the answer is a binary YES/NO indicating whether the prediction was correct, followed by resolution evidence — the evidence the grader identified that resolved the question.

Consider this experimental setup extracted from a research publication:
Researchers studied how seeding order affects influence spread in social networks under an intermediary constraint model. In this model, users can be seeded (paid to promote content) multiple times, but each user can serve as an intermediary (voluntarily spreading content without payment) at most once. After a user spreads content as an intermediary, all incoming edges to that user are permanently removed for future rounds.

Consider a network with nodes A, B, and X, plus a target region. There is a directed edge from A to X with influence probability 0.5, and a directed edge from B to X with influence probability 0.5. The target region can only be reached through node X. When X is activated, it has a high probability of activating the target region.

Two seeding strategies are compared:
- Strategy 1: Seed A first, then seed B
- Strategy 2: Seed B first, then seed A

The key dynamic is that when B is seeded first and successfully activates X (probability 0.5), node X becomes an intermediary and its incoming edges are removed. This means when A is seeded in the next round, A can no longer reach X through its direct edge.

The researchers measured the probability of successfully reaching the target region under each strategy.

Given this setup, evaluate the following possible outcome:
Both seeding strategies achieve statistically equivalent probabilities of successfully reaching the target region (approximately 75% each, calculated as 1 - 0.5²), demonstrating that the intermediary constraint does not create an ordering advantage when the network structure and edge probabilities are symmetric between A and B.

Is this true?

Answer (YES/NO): NO